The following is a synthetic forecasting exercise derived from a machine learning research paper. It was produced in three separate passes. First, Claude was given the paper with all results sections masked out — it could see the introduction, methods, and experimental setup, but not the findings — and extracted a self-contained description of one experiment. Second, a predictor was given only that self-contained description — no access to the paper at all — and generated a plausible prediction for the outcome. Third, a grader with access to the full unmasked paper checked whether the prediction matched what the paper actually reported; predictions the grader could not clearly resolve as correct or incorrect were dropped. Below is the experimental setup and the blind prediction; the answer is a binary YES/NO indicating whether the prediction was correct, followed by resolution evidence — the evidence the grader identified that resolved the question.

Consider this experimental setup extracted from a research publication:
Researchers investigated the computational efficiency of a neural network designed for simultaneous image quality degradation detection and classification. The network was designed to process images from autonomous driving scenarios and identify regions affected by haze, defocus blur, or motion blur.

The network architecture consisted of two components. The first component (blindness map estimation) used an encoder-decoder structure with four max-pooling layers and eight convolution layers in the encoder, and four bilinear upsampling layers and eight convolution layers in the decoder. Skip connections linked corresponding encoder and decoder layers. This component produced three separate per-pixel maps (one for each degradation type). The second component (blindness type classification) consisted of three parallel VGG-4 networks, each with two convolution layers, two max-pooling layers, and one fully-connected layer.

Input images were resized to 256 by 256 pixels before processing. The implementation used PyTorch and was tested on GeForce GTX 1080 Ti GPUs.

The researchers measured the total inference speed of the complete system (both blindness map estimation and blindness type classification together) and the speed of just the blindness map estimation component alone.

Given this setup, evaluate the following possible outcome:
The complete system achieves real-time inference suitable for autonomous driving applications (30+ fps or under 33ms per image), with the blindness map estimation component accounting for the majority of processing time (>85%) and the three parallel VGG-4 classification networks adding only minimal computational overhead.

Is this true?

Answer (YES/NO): NO